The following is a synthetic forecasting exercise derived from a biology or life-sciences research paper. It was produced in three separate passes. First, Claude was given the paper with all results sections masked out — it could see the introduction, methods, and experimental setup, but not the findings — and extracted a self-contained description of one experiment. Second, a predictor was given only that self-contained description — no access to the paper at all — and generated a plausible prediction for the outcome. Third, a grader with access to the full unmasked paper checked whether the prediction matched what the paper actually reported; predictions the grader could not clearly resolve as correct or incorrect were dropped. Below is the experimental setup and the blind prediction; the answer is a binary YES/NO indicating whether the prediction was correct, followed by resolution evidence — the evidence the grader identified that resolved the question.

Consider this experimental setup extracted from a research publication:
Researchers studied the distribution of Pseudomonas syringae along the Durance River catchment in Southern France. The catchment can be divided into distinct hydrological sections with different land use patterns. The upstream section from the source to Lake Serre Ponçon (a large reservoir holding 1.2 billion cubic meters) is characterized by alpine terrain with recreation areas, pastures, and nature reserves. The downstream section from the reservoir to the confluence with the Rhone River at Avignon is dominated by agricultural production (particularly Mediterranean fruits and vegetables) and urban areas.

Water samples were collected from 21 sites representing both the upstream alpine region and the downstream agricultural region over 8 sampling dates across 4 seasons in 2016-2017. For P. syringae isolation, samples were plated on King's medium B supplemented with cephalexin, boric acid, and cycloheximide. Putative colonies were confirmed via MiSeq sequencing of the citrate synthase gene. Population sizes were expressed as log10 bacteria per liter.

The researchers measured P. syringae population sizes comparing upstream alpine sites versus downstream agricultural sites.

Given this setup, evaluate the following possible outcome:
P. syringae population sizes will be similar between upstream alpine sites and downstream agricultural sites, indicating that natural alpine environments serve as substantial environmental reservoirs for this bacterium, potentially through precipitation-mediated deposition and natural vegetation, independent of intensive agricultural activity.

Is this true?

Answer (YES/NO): NO